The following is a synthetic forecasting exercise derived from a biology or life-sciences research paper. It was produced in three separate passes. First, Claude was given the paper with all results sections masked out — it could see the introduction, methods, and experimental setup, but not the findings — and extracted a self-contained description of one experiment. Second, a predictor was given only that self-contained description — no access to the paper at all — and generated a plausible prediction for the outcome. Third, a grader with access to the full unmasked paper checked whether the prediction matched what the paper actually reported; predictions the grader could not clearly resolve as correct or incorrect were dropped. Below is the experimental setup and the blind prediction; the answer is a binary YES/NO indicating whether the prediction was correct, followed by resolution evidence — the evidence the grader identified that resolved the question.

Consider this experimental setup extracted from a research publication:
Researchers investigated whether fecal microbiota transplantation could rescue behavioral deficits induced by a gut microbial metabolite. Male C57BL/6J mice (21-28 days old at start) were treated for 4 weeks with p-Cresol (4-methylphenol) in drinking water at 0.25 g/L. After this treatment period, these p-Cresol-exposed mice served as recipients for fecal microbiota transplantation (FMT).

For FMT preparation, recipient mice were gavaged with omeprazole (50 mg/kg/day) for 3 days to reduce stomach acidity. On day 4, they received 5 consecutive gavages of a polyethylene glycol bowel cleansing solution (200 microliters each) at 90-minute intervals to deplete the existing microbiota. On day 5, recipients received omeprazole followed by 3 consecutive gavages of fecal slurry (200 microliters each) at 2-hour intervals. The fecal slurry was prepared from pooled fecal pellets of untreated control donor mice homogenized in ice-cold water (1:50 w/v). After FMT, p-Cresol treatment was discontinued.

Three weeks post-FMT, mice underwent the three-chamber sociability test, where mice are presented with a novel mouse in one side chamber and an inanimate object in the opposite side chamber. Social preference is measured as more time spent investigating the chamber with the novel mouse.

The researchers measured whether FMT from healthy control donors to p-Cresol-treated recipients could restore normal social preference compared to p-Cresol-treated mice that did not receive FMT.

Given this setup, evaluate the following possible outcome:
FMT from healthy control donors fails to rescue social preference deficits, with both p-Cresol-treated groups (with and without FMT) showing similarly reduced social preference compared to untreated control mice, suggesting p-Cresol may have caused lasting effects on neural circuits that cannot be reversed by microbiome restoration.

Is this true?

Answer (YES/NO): NO